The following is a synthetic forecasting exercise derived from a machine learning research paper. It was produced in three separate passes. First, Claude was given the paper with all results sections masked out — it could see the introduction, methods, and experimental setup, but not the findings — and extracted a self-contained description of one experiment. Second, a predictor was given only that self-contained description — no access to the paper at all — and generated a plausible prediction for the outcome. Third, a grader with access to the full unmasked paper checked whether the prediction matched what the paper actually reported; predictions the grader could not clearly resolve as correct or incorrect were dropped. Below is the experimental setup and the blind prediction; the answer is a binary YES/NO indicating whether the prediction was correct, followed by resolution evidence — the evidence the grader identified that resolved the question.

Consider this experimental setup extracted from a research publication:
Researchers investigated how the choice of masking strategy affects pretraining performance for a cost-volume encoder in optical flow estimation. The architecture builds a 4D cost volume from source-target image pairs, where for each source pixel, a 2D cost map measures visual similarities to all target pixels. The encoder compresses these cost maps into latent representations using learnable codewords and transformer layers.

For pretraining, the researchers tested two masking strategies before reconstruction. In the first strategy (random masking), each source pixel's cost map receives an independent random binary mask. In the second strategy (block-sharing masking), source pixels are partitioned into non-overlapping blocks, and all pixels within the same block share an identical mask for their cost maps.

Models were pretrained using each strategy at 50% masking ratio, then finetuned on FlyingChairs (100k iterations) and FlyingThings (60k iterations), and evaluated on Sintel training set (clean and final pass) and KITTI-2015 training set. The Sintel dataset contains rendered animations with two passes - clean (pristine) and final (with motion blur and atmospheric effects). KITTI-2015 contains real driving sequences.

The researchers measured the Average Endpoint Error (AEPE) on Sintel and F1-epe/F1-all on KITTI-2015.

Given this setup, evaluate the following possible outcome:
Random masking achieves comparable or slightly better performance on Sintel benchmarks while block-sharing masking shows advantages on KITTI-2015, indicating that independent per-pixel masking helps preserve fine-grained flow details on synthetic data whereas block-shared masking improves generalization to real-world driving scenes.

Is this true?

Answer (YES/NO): NO